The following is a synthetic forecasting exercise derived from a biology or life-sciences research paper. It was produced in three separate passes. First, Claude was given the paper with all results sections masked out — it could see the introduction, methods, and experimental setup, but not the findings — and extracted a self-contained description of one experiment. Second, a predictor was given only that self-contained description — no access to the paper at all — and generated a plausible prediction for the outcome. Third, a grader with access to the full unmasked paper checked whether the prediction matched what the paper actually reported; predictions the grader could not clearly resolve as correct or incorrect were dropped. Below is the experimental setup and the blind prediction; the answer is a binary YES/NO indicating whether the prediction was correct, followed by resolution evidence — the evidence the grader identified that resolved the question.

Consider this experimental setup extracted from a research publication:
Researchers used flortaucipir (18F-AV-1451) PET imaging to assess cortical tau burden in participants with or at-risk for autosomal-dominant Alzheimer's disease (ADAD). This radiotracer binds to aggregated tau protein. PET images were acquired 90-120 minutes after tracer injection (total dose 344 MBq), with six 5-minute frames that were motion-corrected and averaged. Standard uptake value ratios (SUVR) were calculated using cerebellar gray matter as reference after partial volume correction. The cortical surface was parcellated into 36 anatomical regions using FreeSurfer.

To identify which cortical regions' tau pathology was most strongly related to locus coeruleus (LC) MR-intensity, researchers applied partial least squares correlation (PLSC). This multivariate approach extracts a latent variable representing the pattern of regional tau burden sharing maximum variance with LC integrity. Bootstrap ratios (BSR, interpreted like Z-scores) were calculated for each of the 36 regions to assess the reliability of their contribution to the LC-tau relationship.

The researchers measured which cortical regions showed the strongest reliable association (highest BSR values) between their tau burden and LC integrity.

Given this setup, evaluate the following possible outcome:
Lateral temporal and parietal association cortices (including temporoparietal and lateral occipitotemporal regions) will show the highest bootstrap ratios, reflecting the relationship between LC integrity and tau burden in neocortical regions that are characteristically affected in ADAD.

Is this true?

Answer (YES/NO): YES